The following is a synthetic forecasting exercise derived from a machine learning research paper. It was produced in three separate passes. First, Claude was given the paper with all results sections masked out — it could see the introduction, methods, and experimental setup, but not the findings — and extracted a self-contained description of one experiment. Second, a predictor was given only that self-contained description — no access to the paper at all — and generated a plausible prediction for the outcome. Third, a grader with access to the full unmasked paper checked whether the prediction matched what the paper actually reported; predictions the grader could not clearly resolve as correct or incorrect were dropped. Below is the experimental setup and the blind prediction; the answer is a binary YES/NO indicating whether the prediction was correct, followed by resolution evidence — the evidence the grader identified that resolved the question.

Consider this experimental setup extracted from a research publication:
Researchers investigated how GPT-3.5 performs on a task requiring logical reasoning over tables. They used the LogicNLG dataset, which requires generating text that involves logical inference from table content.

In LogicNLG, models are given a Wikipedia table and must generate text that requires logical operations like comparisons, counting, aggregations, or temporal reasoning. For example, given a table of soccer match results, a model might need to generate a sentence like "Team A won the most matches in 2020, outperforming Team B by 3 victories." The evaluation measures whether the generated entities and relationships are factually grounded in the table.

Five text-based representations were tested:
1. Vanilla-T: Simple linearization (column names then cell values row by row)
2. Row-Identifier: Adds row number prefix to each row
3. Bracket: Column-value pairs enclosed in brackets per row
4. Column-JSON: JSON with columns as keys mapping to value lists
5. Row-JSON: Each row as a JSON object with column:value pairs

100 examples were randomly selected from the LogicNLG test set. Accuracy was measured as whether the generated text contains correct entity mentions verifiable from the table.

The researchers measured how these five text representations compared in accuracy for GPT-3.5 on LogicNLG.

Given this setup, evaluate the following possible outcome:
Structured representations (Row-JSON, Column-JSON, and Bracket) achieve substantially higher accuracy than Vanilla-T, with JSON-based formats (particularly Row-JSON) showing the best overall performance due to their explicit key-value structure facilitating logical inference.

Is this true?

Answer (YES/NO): NO